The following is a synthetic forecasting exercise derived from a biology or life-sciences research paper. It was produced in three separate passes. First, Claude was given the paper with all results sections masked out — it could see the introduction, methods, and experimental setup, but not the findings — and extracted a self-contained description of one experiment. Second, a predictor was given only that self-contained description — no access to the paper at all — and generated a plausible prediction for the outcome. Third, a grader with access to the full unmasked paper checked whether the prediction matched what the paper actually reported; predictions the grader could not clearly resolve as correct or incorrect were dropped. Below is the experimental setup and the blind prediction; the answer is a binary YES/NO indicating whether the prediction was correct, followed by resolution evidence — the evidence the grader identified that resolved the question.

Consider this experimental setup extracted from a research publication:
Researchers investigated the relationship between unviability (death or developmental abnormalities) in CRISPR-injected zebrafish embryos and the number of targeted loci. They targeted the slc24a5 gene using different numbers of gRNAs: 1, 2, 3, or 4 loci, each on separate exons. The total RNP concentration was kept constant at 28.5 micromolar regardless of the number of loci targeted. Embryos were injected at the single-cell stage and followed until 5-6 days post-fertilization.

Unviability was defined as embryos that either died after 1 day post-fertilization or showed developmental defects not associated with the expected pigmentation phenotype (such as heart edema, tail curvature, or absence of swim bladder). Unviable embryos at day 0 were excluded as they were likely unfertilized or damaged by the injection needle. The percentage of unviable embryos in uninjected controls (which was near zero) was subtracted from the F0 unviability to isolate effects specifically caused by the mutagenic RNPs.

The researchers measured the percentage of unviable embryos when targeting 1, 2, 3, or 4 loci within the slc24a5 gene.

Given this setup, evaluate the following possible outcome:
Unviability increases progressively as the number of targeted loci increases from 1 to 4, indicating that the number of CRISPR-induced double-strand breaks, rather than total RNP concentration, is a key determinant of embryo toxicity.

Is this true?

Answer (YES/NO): YES